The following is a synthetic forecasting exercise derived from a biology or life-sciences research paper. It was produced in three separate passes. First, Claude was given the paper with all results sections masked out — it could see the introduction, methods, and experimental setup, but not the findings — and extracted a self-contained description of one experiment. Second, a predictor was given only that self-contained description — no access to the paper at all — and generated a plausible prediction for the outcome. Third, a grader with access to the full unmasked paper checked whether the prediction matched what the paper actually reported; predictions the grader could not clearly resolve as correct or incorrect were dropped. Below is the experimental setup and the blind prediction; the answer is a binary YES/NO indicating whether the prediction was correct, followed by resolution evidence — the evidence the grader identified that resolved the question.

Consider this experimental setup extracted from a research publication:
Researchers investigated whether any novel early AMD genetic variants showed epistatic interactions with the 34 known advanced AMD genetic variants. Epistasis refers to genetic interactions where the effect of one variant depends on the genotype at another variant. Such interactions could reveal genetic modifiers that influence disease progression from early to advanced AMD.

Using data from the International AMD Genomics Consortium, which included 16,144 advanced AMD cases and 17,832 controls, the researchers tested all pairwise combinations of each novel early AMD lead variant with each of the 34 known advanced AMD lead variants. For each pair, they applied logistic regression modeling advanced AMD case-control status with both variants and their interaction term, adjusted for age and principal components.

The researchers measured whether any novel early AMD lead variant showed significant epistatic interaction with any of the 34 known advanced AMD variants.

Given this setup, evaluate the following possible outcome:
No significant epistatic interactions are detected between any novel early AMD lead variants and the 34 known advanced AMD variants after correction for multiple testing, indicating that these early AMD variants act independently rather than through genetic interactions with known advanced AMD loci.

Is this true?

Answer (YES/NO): YES